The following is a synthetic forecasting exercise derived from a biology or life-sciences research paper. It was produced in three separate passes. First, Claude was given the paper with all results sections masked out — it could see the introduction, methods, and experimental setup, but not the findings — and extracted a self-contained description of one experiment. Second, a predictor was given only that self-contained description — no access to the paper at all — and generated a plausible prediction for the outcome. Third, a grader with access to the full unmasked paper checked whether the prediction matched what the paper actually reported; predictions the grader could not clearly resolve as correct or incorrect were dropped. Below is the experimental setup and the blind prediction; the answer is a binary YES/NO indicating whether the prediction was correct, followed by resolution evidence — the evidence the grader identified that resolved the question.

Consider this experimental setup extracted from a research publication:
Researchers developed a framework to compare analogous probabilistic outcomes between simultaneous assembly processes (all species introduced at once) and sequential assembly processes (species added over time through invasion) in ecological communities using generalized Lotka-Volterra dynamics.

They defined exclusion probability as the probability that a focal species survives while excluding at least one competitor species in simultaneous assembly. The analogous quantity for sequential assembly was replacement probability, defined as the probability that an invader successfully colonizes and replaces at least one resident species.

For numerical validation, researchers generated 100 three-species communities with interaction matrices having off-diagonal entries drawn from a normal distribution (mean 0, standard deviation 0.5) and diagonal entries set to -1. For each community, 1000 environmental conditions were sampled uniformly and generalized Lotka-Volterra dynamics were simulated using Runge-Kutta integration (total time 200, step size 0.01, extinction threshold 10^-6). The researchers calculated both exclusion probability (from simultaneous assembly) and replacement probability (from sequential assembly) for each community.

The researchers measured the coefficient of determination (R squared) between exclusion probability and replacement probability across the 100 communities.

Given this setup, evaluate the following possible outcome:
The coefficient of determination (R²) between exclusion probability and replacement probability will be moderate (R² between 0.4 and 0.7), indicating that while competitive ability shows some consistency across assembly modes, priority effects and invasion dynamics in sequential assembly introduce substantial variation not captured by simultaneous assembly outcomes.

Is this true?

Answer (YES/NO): YES